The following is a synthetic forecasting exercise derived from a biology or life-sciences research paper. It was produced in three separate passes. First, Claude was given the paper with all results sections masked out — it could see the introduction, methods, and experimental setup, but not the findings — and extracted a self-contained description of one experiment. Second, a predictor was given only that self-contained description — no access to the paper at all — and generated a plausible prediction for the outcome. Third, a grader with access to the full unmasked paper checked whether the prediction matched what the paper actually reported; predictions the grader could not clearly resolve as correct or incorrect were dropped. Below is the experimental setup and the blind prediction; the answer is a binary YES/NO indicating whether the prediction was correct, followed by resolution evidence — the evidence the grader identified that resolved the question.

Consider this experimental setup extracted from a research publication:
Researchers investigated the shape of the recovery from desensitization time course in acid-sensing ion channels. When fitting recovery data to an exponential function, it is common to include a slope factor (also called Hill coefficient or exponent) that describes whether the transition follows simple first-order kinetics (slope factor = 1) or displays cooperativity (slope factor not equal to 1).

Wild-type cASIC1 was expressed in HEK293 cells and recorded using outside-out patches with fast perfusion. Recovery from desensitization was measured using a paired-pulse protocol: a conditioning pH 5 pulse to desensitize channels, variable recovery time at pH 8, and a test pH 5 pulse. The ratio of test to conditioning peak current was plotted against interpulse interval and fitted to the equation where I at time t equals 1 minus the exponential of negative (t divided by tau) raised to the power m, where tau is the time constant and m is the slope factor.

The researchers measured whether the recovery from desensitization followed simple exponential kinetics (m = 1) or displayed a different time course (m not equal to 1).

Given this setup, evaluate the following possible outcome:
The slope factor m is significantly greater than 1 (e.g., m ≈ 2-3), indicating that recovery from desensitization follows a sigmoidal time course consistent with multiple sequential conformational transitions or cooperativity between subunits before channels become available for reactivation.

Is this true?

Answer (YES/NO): NO